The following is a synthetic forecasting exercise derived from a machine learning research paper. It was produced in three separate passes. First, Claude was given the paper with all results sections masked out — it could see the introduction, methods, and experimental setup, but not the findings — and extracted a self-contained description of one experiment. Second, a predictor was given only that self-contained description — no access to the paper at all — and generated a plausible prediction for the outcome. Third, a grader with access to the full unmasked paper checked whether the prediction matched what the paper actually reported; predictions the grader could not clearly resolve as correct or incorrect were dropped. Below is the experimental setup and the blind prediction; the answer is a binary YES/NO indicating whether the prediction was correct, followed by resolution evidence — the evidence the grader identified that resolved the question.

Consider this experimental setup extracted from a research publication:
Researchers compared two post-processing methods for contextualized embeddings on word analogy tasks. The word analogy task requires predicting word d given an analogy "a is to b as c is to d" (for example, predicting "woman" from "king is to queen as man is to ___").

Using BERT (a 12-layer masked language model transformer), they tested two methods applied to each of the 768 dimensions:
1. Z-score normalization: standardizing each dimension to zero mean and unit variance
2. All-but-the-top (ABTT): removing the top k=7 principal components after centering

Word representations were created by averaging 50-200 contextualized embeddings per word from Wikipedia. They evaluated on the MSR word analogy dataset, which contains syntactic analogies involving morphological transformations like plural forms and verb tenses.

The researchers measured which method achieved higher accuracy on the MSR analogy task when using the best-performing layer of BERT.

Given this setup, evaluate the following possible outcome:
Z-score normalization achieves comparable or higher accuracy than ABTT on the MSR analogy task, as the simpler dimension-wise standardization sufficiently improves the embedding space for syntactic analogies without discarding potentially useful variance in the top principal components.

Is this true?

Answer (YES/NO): YES